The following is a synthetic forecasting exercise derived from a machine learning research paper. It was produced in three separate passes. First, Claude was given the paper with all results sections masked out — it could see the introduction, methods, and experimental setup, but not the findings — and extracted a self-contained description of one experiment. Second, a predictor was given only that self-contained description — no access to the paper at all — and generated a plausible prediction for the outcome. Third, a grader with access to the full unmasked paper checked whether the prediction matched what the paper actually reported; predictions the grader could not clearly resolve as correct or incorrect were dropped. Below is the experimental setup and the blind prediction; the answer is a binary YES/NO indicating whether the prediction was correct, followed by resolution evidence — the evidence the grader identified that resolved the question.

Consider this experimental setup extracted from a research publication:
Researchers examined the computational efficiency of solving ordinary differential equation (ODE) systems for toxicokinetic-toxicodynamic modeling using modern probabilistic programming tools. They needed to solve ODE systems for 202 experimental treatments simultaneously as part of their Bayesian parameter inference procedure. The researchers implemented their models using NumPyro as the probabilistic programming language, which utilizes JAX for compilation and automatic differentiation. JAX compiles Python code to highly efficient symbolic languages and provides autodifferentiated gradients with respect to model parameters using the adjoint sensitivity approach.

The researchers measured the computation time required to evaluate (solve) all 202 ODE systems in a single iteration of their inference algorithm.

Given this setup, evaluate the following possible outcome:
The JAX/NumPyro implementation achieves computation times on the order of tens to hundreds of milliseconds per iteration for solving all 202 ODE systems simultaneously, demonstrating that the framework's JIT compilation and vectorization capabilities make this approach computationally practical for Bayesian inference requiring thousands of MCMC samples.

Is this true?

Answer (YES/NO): YES